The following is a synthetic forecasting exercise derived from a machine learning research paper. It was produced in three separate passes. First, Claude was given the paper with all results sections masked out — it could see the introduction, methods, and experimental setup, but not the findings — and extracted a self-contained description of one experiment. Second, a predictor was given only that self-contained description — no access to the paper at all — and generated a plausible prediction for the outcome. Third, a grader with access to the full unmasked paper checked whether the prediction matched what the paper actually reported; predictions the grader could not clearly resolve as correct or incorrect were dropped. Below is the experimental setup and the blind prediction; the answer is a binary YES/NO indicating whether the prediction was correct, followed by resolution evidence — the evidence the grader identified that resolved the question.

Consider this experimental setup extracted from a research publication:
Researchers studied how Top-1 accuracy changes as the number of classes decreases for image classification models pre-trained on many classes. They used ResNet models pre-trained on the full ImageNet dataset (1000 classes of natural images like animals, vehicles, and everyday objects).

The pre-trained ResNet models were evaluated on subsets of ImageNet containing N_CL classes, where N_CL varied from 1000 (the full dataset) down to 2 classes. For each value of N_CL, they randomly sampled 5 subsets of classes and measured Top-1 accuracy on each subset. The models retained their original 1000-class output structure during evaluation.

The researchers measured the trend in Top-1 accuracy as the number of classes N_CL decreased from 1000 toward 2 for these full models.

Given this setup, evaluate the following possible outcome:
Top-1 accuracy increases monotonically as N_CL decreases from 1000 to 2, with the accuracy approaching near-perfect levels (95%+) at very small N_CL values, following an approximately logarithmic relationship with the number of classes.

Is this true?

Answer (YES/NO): NO